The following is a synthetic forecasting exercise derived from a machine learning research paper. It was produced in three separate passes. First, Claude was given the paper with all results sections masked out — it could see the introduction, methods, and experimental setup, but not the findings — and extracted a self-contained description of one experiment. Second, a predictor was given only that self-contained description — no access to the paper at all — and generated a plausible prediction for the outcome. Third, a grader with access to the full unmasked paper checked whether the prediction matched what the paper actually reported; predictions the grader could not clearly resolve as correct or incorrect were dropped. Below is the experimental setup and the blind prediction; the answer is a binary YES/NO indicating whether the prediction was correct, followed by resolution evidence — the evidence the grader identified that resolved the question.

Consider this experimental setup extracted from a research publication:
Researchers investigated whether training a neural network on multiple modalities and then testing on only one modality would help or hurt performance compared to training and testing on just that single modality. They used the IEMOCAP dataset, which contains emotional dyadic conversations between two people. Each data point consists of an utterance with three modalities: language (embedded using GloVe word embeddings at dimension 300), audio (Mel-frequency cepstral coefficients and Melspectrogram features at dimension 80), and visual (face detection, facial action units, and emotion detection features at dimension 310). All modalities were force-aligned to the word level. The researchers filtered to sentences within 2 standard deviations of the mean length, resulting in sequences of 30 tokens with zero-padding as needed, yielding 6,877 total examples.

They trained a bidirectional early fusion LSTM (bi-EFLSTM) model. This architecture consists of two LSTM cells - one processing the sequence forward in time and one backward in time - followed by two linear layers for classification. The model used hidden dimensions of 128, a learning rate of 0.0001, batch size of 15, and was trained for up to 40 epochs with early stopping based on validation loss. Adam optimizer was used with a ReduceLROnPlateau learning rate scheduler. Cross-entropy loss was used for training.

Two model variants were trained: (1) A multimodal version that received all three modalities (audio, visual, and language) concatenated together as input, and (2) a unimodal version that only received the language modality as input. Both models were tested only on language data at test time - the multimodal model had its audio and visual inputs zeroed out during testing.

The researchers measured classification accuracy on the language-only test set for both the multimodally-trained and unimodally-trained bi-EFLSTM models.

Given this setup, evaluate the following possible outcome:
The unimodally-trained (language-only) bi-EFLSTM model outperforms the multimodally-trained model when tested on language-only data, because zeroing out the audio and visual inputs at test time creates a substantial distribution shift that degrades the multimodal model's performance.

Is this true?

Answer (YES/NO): YES